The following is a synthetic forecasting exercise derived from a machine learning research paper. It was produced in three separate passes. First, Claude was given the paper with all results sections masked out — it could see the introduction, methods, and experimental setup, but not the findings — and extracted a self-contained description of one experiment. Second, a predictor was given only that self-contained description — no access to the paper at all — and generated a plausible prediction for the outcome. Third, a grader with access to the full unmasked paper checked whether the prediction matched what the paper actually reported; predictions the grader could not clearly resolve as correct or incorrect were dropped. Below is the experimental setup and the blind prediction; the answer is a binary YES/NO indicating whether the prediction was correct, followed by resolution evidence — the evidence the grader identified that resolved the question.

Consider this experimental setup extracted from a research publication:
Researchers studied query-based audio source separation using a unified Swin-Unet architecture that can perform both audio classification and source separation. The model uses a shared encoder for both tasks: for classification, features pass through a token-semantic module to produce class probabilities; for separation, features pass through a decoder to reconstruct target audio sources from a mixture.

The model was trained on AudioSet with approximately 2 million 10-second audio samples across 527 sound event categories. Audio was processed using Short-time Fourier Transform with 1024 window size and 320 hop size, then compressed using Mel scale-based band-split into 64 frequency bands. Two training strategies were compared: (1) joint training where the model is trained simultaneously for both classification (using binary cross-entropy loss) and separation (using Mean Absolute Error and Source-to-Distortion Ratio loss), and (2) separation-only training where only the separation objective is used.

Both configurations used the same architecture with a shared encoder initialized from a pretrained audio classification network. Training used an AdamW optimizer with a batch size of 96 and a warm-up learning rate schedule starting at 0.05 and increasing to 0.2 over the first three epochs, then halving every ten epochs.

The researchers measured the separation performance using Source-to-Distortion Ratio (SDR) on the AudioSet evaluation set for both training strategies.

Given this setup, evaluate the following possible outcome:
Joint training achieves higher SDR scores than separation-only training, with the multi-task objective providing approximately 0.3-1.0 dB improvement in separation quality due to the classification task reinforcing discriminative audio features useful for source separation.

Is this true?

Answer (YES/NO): NO